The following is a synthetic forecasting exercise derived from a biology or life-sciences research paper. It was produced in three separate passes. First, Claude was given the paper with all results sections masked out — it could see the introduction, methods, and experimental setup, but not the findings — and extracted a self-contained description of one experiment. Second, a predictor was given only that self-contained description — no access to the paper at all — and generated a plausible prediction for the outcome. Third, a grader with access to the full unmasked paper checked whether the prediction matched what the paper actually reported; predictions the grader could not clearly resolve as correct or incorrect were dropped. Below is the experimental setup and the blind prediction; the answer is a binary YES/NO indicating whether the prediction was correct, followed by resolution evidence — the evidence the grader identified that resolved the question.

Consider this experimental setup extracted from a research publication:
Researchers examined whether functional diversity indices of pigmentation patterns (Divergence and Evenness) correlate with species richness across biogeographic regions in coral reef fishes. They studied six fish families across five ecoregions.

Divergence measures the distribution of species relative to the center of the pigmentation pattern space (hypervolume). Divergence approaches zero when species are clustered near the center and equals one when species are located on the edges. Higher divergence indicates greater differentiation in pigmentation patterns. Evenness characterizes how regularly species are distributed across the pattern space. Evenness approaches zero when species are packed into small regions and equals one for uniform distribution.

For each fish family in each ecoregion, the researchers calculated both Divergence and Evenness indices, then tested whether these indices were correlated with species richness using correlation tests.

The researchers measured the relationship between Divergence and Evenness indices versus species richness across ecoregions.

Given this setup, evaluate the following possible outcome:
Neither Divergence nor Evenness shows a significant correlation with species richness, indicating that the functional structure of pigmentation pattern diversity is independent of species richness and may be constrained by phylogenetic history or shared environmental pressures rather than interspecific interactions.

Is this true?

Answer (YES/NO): NO